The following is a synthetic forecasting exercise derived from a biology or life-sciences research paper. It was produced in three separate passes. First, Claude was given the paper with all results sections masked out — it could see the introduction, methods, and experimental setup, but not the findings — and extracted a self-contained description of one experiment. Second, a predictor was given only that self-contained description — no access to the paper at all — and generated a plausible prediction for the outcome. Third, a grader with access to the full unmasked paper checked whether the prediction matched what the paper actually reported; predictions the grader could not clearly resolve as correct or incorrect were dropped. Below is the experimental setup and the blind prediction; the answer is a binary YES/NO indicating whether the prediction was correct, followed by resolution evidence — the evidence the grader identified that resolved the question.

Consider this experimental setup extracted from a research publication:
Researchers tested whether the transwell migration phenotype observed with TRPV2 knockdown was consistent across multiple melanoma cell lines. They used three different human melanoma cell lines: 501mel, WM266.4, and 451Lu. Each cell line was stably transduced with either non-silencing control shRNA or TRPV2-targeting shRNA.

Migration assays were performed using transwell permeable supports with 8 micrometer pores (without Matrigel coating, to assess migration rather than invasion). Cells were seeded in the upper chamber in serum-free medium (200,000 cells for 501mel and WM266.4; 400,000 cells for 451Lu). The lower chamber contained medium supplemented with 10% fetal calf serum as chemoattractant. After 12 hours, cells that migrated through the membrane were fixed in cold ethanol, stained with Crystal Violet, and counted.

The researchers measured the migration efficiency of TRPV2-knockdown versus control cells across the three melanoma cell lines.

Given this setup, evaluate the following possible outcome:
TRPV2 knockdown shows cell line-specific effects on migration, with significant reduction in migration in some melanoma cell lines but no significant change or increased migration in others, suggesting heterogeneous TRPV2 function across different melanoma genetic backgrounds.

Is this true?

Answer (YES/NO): NO